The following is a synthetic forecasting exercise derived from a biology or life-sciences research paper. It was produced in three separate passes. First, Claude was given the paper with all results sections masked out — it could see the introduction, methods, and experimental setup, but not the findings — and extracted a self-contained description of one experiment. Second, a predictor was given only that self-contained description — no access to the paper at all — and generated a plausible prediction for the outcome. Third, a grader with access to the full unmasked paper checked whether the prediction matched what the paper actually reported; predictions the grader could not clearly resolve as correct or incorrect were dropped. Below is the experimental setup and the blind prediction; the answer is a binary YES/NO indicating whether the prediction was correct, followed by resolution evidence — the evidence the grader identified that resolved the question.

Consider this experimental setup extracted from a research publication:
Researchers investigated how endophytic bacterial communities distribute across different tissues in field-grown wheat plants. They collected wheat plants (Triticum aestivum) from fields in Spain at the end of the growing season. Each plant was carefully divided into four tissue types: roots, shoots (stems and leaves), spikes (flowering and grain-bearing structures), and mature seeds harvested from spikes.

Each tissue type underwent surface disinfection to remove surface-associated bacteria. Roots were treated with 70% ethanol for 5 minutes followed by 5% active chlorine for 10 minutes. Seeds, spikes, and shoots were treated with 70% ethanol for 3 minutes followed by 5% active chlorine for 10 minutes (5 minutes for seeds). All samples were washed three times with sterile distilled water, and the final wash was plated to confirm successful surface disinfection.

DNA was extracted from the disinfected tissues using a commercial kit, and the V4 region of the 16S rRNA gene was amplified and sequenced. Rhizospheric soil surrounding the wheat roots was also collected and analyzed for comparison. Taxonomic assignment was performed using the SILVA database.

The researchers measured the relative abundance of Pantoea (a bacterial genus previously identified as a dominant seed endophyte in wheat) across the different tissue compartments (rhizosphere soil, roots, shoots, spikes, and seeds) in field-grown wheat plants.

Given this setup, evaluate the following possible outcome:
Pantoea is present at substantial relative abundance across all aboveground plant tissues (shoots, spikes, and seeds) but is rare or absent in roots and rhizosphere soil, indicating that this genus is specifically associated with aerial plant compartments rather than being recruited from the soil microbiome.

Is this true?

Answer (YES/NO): NO